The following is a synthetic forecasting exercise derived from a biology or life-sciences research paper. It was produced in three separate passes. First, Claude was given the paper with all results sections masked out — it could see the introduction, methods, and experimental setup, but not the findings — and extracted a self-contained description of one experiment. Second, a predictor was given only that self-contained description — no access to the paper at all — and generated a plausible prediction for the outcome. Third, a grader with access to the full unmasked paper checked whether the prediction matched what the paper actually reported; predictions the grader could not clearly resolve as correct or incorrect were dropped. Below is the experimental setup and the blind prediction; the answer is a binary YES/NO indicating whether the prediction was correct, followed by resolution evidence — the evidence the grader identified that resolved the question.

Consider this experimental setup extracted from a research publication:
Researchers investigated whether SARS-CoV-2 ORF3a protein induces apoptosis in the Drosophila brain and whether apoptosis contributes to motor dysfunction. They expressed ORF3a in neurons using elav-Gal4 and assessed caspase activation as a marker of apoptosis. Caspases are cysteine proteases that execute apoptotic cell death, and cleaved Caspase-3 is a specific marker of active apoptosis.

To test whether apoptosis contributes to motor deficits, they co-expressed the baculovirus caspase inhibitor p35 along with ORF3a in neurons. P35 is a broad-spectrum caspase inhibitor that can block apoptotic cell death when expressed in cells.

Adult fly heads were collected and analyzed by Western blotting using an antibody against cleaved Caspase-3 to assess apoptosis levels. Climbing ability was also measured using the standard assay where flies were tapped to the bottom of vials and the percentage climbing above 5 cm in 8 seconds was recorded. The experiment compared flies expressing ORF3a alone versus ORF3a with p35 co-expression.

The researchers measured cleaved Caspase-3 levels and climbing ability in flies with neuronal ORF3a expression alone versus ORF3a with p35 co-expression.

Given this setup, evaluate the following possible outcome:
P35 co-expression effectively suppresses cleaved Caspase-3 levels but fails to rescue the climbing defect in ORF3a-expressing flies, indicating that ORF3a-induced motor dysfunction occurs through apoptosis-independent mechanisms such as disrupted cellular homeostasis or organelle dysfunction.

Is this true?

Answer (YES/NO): NO